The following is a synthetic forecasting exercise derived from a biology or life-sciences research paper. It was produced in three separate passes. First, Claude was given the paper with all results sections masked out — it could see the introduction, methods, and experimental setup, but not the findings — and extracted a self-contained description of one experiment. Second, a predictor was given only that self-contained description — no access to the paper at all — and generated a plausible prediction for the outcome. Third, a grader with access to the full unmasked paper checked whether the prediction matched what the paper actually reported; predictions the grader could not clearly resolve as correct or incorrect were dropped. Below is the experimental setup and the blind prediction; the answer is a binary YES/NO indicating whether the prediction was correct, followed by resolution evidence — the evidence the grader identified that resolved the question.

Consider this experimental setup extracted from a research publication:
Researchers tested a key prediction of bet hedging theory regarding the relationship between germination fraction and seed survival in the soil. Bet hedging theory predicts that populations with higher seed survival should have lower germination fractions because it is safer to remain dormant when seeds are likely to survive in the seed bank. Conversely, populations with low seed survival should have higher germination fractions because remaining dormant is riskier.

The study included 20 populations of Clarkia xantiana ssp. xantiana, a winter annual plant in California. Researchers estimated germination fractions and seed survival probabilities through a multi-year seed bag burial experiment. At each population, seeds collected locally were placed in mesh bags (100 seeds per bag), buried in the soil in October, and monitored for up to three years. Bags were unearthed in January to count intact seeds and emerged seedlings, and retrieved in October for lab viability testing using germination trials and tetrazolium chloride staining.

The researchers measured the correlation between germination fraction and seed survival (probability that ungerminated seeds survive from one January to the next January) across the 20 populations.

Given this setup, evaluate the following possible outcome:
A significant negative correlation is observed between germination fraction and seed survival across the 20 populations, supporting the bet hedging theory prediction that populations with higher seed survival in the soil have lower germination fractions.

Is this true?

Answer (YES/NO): NO